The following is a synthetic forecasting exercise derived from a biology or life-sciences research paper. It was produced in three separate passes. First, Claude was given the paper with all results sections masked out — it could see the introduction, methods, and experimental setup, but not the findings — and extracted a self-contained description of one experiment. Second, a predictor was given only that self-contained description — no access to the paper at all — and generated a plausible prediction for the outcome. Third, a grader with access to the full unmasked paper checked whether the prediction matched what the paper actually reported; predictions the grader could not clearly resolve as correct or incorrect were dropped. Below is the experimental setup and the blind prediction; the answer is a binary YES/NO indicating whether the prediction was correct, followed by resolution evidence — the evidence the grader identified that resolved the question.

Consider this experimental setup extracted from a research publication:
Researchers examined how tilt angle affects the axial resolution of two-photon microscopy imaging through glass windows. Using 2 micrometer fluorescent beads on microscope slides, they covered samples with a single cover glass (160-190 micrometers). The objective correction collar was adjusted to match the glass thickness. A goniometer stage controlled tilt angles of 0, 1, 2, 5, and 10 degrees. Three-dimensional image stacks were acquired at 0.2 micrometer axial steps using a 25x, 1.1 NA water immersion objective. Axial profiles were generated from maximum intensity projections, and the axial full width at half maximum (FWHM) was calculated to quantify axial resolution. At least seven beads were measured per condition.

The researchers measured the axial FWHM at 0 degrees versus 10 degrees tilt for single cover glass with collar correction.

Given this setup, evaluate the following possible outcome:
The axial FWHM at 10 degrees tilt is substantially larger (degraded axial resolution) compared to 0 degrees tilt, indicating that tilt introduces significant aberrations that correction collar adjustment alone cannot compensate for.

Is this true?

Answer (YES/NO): YES